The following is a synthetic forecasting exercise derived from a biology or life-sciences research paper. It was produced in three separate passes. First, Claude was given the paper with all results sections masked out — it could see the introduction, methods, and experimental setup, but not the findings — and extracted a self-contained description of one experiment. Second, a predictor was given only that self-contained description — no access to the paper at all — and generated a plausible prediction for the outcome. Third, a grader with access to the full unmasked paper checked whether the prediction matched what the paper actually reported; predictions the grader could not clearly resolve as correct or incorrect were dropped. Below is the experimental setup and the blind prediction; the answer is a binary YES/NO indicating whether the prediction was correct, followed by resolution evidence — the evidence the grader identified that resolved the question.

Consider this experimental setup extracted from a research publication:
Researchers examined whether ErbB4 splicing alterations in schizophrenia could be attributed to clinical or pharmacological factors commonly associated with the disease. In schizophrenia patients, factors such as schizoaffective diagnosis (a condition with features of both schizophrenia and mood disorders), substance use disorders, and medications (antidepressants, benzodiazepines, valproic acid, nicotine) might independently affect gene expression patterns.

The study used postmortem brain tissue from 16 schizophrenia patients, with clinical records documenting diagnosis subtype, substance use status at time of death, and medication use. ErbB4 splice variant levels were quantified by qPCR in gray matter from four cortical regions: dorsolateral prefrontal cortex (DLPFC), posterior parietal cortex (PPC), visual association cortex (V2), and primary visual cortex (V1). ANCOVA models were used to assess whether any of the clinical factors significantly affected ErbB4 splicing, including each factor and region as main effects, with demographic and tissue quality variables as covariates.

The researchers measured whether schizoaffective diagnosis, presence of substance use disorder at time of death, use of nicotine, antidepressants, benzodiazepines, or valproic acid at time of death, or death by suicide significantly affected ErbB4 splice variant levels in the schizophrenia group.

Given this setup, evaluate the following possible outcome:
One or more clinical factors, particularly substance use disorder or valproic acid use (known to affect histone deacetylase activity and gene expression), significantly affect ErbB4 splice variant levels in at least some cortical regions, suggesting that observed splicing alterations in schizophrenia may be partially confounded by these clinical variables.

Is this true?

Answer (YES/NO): NO